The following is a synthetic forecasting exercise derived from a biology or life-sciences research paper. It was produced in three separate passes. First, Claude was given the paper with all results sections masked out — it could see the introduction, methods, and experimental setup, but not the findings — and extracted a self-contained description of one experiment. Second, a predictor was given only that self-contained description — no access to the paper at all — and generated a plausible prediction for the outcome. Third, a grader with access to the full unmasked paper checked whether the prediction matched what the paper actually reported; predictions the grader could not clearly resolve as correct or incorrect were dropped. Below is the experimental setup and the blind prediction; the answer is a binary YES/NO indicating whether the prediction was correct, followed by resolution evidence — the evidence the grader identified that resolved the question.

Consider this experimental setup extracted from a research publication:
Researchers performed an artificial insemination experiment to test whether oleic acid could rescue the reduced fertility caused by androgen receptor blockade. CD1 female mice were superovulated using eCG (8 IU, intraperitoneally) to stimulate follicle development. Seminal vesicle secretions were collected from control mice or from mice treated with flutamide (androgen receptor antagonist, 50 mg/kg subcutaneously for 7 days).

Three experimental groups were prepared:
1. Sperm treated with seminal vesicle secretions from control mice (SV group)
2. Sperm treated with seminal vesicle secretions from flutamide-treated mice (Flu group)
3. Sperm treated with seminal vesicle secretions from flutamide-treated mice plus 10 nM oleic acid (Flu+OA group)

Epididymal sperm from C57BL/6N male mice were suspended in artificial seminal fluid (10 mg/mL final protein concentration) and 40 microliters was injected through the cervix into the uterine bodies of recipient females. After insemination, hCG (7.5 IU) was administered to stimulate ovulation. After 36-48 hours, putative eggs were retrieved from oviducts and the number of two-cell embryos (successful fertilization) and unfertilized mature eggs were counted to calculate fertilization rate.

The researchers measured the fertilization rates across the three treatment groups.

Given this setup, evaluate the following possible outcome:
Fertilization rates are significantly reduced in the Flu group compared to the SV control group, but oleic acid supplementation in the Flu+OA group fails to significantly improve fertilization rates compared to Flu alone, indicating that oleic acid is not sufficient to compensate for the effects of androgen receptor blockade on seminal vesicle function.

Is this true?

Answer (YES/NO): YES